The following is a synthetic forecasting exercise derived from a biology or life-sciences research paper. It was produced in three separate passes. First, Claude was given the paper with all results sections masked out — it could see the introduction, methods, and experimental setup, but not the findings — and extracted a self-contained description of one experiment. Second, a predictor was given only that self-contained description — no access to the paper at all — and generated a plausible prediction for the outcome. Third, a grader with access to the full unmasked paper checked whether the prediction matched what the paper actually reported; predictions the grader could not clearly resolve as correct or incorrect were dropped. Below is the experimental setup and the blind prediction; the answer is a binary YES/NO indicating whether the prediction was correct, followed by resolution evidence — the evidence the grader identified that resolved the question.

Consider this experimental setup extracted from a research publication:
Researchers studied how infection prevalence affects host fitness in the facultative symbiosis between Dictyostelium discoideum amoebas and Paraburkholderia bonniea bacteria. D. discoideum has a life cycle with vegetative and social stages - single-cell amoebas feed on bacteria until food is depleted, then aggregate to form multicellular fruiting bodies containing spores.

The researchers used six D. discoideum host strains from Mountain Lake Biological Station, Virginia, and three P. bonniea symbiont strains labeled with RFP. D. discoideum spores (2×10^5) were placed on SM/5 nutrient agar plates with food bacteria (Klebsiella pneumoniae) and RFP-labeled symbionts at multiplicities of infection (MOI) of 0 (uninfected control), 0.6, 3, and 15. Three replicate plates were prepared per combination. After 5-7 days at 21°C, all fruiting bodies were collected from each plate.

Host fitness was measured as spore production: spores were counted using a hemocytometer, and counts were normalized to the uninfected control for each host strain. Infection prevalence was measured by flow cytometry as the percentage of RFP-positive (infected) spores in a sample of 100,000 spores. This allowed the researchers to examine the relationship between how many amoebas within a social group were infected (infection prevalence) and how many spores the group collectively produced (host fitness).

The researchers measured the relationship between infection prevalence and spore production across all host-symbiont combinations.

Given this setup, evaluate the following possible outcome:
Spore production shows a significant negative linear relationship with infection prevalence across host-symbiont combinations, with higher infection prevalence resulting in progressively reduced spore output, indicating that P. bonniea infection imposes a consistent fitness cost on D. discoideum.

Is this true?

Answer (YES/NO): NO